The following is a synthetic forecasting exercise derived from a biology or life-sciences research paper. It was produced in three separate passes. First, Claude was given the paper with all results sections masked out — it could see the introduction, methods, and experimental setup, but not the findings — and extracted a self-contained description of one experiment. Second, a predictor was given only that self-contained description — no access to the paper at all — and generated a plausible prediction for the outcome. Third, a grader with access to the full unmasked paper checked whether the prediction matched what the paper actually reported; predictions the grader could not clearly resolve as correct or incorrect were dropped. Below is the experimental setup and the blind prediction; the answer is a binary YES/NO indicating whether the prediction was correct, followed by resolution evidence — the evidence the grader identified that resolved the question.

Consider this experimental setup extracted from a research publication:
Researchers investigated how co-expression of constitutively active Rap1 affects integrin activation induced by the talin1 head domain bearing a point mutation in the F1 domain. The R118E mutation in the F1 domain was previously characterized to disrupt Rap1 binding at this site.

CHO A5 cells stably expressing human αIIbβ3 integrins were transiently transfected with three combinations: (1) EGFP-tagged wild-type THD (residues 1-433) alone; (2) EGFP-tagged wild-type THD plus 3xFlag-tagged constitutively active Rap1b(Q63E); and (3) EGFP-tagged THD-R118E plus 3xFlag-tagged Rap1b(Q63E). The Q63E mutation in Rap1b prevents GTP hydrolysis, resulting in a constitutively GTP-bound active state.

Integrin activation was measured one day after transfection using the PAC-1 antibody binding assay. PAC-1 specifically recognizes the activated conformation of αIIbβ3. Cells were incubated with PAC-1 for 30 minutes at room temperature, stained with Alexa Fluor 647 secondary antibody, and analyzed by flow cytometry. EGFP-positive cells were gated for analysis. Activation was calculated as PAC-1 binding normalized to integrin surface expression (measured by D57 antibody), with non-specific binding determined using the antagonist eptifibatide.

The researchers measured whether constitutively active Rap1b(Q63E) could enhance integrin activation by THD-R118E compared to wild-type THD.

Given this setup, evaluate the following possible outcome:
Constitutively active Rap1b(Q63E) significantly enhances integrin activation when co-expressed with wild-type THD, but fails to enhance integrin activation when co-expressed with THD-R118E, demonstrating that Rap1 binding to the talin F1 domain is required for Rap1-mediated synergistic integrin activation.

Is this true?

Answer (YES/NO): YES